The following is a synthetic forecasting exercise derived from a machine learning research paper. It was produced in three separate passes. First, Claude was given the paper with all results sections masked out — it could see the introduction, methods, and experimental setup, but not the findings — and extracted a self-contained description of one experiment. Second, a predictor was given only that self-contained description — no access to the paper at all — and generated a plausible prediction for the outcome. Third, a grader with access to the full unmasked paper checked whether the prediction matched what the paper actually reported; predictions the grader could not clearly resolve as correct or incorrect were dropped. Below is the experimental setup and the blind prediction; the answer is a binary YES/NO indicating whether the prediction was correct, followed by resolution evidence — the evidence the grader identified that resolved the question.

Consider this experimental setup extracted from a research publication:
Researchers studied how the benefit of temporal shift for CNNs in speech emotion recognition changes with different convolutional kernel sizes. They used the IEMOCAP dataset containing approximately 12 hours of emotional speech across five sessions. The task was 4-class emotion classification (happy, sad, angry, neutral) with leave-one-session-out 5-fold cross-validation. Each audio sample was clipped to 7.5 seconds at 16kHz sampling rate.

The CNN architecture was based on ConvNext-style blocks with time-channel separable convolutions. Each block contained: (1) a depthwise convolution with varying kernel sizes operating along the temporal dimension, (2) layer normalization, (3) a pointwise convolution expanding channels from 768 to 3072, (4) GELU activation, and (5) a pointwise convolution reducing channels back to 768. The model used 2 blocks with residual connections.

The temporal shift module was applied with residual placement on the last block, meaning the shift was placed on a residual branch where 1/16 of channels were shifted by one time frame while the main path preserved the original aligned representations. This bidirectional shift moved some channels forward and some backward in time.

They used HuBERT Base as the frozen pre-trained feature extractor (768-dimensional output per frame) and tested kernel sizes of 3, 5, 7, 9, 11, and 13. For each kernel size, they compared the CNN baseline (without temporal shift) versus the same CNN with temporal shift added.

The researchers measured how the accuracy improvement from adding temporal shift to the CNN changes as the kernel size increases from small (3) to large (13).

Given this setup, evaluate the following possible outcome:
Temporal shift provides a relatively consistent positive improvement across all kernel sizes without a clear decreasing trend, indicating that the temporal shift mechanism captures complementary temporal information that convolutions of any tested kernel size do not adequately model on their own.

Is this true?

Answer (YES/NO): NO